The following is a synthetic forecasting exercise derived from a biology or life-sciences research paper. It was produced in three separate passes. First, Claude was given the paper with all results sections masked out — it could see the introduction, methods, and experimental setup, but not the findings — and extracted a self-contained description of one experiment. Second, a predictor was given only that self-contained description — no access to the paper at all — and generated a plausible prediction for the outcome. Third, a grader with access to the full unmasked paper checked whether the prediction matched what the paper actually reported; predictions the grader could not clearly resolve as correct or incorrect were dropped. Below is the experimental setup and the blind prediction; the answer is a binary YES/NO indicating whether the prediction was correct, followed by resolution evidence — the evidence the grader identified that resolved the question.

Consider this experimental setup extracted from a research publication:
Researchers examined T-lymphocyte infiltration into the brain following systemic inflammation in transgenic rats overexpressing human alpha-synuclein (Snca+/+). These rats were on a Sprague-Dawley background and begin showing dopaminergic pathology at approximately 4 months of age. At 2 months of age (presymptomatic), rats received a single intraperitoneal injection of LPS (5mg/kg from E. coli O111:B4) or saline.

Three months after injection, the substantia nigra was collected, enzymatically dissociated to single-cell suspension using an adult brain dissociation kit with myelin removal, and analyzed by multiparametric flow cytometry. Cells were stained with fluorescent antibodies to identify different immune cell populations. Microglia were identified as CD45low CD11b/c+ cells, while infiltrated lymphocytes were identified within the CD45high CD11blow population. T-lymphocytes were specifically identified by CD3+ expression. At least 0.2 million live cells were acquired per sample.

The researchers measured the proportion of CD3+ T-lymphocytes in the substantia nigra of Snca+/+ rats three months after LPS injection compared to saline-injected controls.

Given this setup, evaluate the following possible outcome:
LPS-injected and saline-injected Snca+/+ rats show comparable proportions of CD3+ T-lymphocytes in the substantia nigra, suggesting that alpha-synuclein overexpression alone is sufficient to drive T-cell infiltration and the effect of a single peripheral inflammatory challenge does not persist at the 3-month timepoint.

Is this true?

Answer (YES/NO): NO